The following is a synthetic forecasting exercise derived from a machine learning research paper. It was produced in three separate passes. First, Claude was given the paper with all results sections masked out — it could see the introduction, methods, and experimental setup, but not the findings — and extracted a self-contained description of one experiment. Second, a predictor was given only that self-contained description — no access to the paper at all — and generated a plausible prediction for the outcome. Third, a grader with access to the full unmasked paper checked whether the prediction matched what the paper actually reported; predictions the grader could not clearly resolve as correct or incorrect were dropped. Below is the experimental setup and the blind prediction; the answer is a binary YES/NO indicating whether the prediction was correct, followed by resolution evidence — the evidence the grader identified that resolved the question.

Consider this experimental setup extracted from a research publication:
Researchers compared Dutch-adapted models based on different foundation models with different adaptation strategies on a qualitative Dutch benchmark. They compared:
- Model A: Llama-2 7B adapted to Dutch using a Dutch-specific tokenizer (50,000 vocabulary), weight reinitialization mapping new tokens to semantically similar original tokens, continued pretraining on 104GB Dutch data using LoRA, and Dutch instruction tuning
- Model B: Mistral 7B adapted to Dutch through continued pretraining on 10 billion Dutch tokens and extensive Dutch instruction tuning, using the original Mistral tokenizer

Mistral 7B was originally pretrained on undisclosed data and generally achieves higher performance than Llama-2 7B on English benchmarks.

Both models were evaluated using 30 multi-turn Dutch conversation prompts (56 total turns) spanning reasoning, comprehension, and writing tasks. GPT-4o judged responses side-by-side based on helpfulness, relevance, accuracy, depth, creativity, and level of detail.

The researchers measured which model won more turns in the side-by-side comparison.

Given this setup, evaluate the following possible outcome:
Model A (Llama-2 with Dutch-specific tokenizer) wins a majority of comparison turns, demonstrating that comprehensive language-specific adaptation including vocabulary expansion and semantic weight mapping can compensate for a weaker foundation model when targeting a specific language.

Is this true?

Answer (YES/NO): NO